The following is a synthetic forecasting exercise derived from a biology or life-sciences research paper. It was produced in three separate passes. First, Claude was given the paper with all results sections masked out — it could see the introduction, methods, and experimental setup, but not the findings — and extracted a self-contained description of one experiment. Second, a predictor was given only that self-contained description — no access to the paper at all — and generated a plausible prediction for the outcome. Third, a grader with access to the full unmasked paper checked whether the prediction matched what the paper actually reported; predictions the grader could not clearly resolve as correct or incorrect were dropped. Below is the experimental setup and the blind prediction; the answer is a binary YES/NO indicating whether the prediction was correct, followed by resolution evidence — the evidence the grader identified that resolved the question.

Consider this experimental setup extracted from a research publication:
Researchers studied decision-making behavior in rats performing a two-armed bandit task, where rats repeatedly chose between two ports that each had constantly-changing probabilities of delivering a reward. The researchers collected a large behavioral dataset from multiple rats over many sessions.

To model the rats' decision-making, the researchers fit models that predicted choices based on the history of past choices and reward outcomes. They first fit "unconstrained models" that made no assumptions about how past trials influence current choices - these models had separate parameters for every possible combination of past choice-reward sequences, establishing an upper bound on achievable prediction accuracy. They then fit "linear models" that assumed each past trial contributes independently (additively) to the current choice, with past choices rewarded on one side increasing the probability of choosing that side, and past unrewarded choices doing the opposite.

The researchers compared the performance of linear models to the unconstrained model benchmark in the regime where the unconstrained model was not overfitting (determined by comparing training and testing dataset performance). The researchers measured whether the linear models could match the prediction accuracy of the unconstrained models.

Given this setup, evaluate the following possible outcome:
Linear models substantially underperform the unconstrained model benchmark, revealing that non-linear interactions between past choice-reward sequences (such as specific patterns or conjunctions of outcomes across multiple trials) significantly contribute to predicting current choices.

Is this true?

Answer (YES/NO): NO